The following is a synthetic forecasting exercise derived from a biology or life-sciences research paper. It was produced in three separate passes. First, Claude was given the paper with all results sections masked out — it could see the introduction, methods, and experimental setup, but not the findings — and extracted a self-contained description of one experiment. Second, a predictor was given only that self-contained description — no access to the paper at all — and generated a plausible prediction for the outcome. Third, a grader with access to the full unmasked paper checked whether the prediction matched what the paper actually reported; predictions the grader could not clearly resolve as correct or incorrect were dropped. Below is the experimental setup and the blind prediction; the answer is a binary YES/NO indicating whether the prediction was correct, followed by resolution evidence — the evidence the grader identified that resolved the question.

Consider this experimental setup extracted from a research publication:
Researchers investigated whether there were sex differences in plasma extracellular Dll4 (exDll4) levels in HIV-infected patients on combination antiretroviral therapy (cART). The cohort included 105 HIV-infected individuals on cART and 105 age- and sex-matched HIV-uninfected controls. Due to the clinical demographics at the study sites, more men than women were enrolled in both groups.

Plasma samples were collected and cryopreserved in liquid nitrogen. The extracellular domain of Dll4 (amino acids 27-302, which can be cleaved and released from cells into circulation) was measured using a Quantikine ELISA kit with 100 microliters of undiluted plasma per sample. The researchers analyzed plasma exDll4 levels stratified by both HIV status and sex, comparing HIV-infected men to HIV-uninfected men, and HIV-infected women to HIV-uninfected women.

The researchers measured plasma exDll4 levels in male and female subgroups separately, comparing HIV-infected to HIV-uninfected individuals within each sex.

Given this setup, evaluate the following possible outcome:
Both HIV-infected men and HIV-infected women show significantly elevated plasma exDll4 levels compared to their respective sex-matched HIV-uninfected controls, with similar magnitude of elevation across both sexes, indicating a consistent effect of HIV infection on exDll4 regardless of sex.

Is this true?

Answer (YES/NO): NO